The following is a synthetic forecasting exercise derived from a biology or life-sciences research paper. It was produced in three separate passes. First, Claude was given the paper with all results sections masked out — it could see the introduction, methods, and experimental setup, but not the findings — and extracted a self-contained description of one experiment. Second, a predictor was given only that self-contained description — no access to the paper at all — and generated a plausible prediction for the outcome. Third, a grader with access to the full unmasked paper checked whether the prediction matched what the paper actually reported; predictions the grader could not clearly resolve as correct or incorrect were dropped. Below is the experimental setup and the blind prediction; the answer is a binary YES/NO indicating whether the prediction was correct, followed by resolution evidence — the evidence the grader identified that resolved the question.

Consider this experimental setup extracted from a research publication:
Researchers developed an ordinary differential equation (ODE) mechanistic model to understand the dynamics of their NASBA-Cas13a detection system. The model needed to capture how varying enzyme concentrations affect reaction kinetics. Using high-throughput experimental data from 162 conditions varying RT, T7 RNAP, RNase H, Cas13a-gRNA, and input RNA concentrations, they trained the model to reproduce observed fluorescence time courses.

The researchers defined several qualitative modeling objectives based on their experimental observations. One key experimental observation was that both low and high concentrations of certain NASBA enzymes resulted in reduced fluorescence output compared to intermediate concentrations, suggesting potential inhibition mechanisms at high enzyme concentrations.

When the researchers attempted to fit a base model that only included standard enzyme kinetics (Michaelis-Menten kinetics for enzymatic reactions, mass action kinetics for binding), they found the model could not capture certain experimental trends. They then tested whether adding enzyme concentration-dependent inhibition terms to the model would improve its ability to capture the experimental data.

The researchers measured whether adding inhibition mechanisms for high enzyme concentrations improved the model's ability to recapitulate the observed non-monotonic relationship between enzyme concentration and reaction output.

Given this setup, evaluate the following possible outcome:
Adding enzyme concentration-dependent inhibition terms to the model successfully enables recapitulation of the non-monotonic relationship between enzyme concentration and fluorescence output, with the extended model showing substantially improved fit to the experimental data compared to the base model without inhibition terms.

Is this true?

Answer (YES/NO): YES